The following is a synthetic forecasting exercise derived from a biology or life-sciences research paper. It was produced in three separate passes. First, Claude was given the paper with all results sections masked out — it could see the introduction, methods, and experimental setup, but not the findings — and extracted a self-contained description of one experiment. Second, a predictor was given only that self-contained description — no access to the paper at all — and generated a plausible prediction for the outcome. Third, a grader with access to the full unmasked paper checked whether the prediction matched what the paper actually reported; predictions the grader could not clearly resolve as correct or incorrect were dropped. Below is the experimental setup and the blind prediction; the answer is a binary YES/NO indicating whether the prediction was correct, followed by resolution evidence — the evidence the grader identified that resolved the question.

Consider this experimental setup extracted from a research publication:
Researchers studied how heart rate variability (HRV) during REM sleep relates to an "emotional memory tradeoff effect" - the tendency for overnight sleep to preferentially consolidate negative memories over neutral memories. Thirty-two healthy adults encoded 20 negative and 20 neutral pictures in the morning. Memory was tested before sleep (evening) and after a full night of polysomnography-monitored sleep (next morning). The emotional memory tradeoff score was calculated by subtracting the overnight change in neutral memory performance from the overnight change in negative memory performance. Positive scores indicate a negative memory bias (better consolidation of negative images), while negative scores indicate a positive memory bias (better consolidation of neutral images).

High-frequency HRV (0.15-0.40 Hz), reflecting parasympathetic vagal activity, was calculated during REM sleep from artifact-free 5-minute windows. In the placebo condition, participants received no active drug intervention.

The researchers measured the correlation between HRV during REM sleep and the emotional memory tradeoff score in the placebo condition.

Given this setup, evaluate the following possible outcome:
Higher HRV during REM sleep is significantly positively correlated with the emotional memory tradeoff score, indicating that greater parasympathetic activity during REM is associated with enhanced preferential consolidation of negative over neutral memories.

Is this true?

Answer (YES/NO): NO